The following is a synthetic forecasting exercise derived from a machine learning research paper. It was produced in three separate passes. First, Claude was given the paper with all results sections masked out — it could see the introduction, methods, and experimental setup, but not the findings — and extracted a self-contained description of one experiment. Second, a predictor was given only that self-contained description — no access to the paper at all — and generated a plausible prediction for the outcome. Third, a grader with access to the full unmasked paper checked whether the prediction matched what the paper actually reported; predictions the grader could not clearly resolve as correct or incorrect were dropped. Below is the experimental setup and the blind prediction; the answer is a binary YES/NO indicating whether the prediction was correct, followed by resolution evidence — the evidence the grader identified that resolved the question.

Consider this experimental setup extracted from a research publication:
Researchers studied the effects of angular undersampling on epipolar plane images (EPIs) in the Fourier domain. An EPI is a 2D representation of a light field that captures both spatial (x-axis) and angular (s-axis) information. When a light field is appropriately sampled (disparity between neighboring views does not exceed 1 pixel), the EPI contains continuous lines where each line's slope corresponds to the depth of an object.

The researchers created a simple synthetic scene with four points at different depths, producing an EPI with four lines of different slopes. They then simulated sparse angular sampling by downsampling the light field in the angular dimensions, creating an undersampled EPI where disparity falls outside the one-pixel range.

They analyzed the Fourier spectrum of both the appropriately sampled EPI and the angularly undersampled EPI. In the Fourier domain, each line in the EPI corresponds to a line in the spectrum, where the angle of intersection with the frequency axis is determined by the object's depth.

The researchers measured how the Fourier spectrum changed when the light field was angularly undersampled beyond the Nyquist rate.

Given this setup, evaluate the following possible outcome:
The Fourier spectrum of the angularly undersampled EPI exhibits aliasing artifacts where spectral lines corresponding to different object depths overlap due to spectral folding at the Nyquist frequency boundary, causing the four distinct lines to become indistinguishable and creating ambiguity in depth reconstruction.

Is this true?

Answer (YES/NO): NO